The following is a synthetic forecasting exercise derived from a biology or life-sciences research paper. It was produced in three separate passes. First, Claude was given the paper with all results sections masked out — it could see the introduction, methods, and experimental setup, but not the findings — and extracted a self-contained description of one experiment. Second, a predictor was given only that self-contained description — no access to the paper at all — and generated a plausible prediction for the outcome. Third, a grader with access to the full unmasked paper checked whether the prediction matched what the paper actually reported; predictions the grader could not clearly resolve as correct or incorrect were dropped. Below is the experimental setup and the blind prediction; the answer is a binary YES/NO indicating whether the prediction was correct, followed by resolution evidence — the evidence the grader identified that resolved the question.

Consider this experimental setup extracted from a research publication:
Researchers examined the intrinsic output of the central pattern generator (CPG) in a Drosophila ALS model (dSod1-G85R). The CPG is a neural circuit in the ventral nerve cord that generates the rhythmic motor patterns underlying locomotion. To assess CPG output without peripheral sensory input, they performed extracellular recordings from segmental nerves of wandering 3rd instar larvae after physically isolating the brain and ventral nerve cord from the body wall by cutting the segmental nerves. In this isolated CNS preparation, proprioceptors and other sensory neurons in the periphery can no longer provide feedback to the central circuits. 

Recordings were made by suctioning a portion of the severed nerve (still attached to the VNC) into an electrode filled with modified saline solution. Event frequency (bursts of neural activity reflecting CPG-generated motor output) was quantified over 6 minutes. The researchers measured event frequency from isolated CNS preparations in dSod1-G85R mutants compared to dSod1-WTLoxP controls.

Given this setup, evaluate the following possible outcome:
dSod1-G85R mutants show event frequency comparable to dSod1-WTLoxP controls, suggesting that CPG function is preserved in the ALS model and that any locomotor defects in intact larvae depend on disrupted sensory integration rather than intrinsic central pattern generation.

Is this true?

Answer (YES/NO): NO